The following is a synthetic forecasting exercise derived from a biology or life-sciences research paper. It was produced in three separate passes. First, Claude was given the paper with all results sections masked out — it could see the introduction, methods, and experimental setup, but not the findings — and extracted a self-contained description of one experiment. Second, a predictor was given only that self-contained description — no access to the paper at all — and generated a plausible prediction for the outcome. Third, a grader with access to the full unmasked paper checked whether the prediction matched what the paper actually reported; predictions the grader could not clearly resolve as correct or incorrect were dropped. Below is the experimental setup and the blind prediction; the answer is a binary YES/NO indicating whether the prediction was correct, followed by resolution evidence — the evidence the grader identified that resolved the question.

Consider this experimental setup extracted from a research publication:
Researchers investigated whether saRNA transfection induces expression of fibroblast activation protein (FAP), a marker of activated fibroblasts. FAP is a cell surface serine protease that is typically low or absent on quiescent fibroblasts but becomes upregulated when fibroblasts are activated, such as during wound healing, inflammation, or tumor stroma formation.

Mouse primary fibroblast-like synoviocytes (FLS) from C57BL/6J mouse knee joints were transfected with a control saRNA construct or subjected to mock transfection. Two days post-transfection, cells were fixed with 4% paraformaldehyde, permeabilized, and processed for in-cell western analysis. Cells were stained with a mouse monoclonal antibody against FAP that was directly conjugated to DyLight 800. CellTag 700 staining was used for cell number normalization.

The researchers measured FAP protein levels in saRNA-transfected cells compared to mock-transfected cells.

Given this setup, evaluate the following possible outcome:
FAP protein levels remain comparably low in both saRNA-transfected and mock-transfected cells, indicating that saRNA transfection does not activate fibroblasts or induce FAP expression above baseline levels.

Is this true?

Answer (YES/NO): YES